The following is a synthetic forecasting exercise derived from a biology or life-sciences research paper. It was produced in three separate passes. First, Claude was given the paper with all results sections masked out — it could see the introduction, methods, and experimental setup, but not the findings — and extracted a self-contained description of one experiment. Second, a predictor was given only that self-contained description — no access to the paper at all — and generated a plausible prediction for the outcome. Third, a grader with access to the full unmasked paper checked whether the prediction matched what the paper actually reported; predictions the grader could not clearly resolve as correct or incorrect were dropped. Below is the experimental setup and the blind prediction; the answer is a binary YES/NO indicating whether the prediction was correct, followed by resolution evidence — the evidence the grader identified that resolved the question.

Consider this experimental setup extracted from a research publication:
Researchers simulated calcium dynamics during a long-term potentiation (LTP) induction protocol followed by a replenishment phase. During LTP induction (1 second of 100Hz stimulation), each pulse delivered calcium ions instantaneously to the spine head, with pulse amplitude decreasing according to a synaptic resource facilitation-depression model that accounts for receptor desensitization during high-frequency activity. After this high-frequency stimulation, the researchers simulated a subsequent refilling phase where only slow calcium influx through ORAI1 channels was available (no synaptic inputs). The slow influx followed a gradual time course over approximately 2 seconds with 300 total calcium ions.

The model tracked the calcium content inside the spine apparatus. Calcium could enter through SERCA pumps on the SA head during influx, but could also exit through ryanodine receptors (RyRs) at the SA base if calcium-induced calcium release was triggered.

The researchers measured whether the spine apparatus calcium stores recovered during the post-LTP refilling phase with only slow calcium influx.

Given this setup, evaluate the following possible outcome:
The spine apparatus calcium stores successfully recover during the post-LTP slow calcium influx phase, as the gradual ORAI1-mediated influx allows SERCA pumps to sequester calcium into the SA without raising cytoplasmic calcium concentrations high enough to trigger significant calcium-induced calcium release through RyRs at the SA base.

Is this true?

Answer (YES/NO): NO